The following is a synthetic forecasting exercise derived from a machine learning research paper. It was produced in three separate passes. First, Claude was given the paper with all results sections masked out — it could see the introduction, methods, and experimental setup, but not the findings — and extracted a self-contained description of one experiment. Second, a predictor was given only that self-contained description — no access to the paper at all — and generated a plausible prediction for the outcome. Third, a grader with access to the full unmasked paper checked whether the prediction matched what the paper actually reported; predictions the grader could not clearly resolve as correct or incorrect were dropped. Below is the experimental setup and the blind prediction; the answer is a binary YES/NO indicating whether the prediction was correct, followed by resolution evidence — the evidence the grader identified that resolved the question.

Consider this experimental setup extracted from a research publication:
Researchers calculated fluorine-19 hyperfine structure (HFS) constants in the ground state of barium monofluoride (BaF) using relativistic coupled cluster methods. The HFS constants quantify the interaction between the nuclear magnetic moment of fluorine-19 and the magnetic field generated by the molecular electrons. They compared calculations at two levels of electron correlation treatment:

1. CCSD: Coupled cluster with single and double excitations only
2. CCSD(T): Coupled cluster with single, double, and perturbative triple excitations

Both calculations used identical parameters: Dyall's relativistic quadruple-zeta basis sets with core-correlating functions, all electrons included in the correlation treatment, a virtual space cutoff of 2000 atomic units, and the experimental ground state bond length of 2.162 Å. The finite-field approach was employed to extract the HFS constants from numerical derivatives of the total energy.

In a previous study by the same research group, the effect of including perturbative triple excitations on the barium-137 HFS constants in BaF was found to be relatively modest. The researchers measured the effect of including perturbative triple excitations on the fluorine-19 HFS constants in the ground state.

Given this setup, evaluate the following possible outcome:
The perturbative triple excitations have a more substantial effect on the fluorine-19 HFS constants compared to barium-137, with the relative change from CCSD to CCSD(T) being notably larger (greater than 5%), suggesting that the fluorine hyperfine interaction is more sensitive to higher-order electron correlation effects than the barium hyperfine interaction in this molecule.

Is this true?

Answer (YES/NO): YES